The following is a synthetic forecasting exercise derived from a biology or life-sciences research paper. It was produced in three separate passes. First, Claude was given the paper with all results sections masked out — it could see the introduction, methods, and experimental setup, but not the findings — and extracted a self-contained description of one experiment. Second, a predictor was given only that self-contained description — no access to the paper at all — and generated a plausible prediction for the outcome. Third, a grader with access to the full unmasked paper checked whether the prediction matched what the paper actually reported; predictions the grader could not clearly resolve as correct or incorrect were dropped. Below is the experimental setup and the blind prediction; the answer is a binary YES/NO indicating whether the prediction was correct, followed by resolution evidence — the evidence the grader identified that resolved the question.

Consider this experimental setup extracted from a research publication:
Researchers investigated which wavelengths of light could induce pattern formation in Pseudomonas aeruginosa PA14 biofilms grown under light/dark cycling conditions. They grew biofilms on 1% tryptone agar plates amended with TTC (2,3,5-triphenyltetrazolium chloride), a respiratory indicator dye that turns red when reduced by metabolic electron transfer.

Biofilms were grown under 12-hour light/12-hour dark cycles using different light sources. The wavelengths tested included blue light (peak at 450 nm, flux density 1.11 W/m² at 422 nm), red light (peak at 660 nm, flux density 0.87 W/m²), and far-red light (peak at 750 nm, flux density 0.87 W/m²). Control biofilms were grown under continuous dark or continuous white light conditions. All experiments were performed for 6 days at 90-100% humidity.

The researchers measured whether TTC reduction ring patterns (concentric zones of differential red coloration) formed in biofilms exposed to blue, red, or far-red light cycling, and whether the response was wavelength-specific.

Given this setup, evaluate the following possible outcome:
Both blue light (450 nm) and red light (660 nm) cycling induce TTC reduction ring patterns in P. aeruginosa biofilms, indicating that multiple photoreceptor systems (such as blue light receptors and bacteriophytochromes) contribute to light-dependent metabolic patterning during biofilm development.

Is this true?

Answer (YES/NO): YES